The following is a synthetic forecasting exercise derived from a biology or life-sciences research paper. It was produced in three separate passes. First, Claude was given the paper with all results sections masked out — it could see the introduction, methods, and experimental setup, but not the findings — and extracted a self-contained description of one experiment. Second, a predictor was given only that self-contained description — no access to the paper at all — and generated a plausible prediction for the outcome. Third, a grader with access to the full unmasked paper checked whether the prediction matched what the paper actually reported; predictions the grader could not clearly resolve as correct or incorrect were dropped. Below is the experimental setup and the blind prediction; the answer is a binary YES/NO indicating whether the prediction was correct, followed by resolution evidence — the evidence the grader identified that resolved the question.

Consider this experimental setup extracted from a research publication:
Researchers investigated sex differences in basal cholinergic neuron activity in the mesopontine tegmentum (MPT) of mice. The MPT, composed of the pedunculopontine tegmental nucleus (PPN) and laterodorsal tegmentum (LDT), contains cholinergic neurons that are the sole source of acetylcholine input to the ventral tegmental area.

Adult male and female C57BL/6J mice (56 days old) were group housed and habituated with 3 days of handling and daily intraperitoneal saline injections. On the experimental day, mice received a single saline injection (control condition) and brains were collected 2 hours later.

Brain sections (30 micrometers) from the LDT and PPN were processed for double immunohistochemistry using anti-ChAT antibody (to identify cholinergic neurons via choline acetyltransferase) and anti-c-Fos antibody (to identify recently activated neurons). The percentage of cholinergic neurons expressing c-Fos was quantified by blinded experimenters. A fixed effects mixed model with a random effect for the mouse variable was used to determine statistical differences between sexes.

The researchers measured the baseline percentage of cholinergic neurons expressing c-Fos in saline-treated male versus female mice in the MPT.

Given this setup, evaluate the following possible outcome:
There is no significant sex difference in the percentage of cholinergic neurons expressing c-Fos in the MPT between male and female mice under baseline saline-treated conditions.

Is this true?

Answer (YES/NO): NO